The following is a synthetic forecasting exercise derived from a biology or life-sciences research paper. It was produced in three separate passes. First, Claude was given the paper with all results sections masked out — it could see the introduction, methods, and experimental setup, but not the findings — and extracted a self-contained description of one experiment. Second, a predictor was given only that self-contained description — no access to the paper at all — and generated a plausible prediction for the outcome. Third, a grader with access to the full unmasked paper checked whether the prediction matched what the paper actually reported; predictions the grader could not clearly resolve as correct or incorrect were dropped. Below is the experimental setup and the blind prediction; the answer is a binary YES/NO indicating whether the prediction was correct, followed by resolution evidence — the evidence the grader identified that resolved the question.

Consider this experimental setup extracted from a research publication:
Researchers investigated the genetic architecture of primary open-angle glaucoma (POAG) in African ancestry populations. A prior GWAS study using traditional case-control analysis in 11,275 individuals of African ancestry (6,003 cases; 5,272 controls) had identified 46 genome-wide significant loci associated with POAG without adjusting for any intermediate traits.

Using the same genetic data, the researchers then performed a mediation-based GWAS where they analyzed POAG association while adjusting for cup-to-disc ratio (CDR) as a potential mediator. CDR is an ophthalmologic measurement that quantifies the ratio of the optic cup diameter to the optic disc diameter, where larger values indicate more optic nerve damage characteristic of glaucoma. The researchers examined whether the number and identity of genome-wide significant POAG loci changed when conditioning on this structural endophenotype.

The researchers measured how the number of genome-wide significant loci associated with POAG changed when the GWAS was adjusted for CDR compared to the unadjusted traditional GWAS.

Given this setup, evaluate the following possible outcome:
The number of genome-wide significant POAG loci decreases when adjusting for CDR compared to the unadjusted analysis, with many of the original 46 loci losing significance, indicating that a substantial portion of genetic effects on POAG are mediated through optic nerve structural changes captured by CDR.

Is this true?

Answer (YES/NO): YES